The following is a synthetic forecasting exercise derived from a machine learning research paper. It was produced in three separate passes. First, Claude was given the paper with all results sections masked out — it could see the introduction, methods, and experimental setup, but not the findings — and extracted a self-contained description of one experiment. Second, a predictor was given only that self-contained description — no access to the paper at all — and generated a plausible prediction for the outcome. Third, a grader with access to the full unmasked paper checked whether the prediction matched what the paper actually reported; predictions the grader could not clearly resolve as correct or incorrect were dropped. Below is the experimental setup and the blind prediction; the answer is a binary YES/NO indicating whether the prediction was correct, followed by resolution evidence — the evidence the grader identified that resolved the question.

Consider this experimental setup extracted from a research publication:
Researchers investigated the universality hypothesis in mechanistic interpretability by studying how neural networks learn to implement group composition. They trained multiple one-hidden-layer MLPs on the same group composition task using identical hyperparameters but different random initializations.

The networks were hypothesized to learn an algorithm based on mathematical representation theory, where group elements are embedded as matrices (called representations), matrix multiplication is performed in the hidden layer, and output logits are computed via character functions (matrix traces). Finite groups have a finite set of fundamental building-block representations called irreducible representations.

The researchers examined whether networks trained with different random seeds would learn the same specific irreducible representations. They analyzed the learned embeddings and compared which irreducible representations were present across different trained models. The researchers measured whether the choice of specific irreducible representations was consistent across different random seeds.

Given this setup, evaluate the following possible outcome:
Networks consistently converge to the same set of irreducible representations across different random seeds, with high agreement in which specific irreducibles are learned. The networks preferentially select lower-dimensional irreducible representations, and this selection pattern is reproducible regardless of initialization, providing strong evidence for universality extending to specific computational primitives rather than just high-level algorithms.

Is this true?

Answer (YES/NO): NO